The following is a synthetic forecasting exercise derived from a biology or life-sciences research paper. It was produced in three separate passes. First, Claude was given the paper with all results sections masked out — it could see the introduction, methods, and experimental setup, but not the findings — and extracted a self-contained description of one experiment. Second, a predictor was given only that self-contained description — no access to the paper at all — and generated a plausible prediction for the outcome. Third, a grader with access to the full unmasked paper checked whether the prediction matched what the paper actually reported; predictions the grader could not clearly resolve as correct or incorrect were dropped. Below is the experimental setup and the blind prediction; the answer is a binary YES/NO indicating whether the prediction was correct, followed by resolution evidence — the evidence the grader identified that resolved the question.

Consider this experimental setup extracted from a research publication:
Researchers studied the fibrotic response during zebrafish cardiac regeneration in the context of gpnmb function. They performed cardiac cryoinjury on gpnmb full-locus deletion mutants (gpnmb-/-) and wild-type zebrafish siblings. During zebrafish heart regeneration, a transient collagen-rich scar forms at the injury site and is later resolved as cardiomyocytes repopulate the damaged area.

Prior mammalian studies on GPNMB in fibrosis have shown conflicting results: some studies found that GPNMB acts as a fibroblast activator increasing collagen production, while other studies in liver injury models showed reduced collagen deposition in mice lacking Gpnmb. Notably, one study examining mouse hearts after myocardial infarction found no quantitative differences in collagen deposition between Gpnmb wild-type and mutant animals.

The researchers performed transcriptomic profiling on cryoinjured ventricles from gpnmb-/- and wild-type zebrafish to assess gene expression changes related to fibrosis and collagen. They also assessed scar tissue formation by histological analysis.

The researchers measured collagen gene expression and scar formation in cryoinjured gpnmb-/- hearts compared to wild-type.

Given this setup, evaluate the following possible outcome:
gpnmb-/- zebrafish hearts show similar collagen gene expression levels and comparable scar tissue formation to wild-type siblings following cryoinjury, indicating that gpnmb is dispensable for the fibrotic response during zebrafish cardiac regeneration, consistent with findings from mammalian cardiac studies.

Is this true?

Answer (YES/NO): NO